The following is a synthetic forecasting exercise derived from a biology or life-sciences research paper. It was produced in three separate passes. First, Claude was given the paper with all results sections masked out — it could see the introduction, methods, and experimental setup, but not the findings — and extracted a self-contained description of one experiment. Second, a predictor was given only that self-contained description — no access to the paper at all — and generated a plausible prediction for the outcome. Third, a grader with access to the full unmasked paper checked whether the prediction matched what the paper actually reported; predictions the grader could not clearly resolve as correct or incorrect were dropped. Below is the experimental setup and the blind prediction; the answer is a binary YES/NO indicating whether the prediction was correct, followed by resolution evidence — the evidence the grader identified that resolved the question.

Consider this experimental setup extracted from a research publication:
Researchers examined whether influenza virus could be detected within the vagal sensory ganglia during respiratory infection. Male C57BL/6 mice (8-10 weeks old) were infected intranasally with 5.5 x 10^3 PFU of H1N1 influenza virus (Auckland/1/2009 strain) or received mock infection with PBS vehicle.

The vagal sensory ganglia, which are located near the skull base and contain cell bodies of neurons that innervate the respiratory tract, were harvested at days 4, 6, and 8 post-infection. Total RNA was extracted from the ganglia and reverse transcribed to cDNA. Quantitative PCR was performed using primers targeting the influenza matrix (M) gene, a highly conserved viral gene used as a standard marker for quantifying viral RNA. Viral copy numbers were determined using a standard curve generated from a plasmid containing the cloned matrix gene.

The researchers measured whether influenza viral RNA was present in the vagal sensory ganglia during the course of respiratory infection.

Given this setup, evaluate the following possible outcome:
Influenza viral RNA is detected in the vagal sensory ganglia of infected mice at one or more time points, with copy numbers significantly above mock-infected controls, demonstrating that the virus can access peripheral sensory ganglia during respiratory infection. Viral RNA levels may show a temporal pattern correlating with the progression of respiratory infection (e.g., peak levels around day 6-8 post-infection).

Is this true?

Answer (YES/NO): NO